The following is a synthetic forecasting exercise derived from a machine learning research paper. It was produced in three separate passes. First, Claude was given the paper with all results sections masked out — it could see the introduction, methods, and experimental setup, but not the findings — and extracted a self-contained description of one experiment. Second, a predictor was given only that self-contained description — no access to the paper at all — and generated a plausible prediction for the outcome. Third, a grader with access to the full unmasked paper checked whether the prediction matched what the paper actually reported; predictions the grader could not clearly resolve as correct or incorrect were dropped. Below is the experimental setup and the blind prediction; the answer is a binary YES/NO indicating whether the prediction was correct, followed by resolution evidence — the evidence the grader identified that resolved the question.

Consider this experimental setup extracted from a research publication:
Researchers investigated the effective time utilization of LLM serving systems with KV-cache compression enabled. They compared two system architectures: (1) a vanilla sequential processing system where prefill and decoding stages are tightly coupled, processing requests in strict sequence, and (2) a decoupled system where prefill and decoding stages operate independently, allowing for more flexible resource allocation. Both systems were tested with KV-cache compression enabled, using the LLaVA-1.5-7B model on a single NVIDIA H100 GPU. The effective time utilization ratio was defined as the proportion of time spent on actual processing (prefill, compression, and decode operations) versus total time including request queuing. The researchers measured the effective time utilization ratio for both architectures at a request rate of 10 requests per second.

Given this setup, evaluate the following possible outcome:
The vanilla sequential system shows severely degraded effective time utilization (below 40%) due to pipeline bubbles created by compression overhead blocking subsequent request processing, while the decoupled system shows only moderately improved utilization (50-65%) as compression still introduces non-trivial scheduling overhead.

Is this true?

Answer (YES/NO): YES